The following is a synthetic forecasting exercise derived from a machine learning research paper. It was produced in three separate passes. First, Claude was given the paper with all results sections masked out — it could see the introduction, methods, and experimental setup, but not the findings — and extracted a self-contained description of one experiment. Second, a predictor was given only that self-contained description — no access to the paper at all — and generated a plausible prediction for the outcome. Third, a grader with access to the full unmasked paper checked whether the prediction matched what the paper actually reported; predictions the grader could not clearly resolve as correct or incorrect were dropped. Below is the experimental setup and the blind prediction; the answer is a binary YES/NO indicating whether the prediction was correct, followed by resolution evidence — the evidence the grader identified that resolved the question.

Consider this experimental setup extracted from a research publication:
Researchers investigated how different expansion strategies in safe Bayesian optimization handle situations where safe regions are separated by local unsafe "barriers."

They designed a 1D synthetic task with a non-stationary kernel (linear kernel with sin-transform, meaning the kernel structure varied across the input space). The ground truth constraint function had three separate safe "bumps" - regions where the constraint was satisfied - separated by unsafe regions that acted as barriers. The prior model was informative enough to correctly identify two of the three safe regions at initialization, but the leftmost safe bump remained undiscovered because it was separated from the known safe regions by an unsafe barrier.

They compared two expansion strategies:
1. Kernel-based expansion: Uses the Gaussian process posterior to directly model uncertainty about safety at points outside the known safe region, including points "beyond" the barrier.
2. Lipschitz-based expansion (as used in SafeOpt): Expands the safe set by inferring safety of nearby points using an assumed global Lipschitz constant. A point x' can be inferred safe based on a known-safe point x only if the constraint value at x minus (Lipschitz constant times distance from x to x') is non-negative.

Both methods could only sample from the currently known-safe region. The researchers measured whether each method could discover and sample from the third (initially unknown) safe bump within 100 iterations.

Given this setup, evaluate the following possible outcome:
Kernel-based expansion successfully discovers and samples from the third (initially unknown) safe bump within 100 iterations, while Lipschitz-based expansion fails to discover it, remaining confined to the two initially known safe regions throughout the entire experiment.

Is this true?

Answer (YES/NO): YES